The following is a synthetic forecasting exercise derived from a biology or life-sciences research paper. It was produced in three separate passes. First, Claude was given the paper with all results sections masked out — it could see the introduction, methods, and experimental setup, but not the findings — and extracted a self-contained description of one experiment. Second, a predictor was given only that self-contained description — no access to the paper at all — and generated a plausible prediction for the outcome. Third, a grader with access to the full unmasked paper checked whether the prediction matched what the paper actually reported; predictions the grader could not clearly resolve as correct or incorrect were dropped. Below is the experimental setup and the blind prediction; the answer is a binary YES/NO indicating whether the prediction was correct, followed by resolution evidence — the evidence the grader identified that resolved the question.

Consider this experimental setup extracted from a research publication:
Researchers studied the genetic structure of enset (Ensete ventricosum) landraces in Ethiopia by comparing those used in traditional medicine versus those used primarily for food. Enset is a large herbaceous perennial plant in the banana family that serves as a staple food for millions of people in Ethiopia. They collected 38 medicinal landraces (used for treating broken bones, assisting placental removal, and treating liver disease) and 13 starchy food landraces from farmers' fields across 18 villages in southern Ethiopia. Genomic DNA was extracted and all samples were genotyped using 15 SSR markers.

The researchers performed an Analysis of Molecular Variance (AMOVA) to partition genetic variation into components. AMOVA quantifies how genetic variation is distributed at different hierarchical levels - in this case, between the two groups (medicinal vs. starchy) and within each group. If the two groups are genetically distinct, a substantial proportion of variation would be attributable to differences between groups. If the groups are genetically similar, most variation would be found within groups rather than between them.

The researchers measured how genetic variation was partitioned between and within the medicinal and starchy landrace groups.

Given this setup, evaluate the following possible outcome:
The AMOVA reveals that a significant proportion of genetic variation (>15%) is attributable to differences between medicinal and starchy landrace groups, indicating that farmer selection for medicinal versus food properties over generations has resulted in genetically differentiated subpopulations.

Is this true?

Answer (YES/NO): NO